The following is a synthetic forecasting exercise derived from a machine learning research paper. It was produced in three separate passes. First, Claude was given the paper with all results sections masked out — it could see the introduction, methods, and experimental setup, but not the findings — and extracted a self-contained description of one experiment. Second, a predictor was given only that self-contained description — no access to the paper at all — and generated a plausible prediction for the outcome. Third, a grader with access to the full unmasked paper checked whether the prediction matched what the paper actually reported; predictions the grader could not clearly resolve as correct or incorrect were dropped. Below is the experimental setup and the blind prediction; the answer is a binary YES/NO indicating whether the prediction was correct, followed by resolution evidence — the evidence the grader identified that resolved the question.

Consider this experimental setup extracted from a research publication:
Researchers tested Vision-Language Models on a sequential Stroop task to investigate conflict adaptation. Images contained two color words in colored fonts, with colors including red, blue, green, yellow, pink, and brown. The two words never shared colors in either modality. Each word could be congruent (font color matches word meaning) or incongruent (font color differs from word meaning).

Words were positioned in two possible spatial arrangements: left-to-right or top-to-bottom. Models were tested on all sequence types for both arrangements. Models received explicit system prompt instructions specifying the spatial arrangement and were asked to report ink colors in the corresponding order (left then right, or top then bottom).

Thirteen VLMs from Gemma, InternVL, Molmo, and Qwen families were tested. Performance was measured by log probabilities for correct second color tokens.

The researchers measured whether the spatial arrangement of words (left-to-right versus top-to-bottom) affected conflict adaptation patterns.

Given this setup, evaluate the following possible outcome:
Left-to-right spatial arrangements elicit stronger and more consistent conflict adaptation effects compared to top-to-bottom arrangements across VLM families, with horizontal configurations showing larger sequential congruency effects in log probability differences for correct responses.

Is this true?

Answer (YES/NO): NO